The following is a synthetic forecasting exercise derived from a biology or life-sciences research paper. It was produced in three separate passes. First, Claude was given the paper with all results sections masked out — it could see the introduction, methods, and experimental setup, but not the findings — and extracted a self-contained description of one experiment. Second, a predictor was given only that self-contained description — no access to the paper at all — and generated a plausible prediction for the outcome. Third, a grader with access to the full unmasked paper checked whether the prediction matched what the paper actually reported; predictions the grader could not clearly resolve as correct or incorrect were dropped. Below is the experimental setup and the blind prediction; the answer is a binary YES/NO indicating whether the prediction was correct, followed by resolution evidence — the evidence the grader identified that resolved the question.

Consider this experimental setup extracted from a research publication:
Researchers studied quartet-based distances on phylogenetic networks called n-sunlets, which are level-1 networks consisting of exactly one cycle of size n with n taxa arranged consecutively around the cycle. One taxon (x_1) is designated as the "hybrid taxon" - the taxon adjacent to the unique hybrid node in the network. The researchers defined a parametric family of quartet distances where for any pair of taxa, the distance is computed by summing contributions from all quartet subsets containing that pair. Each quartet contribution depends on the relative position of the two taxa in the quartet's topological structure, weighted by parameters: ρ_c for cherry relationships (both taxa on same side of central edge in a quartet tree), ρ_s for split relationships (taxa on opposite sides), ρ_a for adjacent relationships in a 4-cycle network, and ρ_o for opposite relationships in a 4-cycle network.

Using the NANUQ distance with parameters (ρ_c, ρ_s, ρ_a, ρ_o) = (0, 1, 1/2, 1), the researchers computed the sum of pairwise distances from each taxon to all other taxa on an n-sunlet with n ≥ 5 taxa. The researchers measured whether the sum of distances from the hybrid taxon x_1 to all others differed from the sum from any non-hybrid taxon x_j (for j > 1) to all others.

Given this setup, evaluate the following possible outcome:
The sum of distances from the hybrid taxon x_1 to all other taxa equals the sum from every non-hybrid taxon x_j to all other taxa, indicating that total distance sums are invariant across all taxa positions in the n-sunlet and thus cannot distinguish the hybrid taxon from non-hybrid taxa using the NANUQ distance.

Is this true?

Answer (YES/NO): YES